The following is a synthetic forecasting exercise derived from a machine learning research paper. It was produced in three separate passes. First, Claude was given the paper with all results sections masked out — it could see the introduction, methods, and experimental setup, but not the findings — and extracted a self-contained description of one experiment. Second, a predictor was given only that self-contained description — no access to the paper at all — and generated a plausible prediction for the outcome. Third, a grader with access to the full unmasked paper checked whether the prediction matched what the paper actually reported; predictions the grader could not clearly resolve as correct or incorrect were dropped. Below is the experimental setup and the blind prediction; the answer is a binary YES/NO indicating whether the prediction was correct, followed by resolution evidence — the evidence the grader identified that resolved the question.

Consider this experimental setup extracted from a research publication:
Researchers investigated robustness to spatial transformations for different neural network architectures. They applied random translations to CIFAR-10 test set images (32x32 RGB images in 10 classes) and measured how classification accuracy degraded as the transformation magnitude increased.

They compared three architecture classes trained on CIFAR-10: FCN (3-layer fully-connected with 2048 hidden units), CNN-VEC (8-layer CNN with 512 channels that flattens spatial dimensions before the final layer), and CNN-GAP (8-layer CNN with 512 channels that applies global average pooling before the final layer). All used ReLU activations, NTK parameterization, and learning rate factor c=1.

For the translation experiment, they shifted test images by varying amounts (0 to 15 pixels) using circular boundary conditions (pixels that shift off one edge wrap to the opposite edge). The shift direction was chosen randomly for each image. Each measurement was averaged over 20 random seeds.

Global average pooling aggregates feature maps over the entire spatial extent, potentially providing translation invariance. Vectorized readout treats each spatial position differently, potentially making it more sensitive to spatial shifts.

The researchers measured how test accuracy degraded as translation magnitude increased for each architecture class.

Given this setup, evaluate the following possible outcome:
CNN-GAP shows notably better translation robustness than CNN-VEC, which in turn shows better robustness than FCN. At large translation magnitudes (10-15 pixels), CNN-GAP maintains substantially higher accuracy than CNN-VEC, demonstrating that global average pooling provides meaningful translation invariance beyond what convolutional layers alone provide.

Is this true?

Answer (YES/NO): NO